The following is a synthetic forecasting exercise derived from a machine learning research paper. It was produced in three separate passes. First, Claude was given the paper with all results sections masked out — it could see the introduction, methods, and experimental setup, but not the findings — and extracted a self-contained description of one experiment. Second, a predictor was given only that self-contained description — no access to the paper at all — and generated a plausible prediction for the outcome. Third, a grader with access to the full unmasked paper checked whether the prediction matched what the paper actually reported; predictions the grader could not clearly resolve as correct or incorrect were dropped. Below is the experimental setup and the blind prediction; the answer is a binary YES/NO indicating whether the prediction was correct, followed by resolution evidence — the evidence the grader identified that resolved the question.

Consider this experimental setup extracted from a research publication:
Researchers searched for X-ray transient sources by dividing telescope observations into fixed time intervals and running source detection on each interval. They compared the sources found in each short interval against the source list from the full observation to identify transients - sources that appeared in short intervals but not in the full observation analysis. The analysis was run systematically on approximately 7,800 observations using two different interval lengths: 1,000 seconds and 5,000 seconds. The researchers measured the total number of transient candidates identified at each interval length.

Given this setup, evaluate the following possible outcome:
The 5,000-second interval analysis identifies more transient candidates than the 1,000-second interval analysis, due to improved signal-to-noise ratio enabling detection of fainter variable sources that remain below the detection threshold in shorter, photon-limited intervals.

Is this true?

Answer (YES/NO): NO